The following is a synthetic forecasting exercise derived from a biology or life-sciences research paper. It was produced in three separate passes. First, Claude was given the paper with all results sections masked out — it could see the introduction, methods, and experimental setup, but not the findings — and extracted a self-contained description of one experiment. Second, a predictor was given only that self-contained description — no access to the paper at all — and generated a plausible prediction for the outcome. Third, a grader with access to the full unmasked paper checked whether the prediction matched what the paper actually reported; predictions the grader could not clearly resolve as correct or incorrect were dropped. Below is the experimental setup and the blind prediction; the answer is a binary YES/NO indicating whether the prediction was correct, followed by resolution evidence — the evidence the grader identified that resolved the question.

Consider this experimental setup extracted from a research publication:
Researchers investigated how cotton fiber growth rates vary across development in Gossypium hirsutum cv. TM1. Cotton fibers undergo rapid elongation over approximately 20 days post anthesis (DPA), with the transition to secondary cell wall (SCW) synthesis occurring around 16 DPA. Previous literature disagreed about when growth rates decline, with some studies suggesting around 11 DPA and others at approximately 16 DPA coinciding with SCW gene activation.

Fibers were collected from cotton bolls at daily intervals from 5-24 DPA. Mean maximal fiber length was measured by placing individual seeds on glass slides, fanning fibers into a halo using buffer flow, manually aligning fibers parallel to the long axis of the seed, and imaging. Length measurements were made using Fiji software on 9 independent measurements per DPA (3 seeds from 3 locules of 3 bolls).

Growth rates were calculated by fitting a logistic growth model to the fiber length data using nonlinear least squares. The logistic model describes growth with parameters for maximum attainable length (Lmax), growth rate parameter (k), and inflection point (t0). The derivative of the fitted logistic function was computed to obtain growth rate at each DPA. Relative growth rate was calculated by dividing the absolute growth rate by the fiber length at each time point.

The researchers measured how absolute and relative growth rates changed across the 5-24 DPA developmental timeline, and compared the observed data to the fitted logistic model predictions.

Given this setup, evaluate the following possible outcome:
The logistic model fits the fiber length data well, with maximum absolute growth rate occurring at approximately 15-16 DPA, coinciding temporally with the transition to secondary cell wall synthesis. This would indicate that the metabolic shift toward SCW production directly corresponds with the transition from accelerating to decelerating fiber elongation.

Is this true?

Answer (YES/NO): NO